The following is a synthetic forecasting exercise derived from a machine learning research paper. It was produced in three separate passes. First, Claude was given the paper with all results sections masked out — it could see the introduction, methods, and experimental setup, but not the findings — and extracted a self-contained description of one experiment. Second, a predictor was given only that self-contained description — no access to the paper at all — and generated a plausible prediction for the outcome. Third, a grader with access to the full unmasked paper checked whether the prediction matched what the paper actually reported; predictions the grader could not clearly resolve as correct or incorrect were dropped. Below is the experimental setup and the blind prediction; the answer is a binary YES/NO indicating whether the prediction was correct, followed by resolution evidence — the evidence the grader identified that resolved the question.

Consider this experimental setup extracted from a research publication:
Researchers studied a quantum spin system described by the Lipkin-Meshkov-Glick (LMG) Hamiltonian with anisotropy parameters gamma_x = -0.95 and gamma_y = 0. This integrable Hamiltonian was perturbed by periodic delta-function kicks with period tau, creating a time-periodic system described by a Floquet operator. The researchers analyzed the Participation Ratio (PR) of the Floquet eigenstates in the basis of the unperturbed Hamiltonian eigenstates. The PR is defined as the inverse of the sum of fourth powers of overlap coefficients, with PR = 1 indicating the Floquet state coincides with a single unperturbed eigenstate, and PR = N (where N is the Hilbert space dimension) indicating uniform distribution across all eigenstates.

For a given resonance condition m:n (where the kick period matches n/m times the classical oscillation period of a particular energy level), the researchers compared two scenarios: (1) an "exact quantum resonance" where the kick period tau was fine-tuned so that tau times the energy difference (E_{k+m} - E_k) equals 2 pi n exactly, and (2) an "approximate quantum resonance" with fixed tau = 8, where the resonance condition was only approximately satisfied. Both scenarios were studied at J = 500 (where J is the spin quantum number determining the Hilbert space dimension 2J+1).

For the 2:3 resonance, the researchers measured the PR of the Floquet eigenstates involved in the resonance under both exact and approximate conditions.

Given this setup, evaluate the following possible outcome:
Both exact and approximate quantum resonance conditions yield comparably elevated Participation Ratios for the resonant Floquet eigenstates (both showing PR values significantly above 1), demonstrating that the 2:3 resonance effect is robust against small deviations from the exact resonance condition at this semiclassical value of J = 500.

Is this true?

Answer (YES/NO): NO